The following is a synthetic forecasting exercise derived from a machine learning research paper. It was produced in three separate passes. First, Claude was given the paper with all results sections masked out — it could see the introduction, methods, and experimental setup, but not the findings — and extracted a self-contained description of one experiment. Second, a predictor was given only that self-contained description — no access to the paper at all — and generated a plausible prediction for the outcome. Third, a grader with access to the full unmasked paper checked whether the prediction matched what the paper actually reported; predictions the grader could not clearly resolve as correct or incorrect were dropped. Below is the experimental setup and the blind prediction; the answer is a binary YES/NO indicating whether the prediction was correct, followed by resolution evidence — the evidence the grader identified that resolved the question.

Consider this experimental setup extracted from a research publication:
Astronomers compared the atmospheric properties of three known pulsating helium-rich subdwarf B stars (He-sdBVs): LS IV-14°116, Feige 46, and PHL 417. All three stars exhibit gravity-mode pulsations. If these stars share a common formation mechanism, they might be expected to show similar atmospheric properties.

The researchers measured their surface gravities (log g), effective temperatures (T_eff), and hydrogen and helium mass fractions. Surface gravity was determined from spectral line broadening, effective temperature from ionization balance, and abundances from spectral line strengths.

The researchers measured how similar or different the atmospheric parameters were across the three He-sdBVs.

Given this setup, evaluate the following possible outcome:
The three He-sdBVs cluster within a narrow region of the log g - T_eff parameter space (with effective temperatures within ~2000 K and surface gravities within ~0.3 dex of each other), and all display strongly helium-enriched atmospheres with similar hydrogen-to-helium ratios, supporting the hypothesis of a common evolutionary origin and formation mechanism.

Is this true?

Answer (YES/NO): YES